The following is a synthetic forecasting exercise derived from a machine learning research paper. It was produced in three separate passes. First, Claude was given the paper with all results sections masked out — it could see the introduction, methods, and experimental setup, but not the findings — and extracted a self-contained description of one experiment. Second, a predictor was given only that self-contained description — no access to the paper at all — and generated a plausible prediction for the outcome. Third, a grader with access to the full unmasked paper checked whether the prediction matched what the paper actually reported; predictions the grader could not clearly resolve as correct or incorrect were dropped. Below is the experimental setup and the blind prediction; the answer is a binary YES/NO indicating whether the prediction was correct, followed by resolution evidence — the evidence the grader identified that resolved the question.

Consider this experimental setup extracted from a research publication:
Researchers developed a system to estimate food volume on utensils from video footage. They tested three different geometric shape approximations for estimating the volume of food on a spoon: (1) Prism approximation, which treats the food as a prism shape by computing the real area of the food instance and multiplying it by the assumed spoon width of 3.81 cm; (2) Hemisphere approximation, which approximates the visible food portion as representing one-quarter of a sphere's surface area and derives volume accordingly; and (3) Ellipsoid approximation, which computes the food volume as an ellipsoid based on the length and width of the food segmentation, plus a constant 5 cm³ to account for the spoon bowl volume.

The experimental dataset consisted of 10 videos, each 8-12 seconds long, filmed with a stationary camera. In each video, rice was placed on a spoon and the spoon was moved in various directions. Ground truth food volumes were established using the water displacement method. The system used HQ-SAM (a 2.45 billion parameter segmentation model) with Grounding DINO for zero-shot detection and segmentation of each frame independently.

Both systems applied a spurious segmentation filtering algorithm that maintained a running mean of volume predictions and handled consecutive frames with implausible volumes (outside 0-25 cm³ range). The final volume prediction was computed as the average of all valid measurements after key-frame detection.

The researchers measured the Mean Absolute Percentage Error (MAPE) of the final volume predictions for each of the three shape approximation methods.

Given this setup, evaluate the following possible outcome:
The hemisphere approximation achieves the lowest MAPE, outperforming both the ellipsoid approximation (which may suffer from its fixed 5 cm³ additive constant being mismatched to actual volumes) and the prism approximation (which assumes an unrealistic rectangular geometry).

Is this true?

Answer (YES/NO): NO